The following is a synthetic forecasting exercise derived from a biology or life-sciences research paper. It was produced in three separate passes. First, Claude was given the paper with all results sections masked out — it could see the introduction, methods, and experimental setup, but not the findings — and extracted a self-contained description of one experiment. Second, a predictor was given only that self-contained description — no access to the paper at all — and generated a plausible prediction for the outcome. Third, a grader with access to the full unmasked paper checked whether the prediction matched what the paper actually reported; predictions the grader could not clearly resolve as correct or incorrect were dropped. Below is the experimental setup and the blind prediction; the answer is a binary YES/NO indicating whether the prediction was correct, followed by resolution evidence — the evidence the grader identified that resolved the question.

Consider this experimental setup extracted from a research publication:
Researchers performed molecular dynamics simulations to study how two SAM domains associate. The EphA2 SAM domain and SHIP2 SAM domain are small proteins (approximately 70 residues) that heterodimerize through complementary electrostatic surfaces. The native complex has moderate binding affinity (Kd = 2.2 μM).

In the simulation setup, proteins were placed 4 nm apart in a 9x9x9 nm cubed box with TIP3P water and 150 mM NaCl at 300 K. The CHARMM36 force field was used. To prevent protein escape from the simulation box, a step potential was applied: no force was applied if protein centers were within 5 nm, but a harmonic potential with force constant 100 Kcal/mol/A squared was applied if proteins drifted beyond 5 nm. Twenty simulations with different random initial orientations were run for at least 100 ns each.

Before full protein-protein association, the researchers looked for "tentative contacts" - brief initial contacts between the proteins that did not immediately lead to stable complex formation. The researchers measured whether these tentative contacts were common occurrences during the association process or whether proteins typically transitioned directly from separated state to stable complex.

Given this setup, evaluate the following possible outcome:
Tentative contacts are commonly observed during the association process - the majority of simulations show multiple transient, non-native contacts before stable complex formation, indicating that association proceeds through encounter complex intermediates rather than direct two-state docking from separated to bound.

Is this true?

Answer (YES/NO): NO